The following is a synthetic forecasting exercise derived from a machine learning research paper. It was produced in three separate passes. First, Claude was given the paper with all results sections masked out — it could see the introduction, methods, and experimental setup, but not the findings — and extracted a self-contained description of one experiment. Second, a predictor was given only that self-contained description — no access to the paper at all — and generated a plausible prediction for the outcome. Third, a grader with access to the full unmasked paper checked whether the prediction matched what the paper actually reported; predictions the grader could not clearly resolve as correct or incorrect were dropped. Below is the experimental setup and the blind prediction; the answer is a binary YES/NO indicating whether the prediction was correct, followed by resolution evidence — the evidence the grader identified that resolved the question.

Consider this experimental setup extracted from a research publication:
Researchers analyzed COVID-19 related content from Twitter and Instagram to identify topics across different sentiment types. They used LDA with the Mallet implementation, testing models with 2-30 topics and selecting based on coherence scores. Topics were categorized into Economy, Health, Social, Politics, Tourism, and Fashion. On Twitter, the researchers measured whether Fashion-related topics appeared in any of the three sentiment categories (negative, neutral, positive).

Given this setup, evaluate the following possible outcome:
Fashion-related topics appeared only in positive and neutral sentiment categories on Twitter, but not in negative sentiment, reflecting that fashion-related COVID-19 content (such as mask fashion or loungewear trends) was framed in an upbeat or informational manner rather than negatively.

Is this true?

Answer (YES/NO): NO